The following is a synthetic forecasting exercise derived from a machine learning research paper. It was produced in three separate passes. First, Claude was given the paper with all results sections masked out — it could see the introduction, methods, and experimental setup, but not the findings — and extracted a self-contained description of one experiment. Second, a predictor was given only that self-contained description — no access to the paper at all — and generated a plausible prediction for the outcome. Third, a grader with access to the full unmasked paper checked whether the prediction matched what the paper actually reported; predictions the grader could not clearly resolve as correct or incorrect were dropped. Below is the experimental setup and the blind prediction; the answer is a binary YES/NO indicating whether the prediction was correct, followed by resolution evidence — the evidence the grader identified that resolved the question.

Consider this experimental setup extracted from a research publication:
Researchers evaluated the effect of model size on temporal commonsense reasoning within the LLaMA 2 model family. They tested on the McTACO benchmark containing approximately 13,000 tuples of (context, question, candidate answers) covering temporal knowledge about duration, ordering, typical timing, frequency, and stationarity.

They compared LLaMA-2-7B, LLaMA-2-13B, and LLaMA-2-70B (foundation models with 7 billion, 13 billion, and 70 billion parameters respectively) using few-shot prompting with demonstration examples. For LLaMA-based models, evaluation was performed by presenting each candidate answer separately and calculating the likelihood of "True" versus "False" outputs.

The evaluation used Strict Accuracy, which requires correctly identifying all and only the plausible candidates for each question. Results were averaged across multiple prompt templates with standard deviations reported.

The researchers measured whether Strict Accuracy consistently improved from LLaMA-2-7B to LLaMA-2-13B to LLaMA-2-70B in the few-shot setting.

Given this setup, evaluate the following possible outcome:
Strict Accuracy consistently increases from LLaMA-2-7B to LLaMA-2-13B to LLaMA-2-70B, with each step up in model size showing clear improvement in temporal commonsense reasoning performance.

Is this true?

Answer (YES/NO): NO